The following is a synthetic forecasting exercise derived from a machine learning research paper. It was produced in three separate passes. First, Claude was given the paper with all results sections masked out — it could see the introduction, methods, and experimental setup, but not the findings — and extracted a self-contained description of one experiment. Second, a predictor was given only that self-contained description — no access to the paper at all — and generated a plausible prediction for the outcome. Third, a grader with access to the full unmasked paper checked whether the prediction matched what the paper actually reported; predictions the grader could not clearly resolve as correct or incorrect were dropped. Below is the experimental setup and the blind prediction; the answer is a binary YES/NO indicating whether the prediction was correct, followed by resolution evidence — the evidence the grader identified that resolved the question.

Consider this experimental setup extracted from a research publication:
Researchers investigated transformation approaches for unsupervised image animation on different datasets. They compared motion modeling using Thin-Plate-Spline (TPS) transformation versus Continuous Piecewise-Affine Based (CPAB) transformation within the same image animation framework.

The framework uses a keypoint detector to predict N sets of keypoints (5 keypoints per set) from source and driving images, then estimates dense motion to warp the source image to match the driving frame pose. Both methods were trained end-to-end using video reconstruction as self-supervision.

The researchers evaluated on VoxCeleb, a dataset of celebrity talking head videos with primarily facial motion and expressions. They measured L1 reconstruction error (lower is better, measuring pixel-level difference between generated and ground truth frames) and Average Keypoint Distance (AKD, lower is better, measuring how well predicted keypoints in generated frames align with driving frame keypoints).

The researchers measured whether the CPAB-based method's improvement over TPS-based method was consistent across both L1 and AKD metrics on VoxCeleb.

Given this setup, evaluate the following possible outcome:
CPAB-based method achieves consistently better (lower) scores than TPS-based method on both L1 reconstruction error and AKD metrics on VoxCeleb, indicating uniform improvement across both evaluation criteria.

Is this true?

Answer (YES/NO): NO